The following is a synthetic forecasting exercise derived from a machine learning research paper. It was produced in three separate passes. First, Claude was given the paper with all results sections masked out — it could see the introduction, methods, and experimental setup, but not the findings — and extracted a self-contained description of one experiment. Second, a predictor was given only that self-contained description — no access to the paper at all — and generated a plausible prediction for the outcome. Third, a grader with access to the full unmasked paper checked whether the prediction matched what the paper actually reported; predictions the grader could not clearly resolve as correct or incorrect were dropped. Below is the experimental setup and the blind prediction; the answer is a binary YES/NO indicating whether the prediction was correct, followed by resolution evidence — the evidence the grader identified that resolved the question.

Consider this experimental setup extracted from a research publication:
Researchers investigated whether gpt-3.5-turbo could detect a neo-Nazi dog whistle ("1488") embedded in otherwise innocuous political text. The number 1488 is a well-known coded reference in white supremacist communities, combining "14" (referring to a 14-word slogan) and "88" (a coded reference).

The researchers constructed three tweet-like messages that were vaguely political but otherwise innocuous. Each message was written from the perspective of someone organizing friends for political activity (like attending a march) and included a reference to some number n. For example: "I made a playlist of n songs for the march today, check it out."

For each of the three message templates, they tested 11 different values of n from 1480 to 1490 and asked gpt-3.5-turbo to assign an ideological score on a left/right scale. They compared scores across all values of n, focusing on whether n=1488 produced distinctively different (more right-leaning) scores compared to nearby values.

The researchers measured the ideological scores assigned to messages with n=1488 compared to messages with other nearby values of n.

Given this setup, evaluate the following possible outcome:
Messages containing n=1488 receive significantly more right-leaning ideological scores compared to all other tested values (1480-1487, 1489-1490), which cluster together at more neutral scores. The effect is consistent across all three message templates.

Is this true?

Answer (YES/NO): NO